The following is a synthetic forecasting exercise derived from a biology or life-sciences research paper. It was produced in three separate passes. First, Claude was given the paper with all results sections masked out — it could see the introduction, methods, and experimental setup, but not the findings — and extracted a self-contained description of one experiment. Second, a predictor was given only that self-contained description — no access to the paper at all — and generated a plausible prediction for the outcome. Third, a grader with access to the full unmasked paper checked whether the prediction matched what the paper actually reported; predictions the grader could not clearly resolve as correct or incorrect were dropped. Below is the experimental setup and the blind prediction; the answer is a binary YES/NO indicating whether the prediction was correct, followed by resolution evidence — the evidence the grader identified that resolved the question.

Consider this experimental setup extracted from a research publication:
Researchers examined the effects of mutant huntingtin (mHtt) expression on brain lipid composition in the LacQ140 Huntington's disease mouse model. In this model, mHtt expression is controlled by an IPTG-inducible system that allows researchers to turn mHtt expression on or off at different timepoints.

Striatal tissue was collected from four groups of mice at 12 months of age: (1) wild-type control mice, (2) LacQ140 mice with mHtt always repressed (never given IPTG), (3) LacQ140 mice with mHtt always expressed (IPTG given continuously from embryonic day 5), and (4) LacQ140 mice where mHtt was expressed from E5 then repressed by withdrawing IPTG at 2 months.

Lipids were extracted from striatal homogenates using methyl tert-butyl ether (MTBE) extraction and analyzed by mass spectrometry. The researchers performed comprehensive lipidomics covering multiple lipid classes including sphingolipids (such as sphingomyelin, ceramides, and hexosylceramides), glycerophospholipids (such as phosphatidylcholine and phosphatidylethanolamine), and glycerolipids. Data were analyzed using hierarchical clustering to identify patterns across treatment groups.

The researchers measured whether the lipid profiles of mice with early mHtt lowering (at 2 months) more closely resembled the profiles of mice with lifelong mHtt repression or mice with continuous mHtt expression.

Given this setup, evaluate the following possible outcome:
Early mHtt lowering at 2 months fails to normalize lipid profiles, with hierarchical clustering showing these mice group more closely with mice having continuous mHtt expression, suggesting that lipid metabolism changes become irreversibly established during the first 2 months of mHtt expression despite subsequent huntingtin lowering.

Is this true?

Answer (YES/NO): NO